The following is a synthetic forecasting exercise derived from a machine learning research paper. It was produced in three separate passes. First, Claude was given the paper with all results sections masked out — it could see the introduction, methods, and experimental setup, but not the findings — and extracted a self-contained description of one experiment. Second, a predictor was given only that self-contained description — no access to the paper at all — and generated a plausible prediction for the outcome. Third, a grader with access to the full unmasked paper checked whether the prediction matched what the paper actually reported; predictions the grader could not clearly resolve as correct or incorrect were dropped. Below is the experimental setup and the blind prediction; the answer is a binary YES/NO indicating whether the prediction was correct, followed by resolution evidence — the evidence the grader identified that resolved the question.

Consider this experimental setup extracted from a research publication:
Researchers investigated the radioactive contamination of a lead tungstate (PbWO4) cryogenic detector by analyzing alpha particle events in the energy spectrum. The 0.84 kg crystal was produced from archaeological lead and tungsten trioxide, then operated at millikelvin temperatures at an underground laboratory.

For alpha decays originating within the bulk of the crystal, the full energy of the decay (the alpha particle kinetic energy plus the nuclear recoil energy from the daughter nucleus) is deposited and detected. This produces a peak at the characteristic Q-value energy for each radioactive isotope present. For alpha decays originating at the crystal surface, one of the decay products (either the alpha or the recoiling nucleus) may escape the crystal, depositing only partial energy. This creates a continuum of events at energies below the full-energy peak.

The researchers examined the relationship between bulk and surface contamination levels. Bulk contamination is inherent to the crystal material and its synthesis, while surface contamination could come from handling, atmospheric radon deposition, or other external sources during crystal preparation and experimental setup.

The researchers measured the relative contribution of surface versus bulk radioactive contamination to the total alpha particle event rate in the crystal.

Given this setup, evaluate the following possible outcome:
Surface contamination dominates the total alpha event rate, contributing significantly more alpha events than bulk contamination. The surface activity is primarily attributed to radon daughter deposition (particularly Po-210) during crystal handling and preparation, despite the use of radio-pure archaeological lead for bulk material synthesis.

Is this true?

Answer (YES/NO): NO